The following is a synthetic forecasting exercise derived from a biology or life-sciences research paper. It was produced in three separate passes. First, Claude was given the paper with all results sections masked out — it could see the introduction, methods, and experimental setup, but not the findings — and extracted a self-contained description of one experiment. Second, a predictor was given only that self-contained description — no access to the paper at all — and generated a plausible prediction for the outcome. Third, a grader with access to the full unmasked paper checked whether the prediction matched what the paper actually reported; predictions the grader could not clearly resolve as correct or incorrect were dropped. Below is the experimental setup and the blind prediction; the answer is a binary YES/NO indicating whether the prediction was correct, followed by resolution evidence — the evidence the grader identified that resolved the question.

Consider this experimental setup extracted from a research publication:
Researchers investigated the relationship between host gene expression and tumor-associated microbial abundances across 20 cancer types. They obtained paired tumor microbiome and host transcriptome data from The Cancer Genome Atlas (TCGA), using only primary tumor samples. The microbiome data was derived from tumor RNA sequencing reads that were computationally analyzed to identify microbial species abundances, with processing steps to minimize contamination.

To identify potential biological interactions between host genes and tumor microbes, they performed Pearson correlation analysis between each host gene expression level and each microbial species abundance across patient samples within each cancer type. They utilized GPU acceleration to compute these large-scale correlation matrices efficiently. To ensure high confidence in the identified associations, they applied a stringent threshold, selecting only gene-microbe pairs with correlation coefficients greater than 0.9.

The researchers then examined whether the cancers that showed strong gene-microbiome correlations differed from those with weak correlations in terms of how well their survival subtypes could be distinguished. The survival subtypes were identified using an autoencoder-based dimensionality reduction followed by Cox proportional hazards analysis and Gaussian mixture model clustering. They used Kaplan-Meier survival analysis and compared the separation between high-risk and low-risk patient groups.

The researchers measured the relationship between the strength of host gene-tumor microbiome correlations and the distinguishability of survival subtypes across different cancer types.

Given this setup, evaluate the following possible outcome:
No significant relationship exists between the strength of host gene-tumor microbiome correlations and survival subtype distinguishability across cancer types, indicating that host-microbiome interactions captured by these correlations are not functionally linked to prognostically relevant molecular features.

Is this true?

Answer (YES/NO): NO